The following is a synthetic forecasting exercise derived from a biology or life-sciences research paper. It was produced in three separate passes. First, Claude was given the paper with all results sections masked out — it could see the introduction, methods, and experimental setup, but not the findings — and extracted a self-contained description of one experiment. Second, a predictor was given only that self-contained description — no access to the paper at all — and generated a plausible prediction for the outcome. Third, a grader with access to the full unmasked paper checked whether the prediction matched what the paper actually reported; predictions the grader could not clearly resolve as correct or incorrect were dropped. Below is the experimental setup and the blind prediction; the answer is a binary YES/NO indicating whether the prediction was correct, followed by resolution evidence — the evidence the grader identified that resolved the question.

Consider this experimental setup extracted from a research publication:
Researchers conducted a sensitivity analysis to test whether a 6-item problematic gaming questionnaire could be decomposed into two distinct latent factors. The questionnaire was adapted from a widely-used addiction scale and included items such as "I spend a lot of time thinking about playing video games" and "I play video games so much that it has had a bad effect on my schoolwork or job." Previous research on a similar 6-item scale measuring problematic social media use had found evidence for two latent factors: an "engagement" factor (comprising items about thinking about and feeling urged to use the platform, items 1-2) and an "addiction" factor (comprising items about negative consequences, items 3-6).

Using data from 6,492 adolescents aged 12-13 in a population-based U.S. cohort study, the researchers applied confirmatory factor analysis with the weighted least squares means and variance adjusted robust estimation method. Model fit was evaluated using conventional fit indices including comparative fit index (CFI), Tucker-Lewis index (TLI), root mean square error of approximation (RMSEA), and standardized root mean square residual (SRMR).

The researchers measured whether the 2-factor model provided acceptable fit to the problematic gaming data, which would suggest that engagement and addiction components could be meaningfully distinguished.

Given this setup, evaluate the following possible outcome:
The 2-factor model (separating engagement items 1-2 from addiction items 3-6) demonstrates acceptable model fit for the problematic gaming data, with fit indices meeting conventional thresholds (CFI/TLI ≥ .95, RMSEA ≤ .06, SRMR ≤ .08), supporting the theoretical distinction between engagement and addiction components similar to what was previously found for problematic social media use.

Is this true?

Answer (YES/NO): NO